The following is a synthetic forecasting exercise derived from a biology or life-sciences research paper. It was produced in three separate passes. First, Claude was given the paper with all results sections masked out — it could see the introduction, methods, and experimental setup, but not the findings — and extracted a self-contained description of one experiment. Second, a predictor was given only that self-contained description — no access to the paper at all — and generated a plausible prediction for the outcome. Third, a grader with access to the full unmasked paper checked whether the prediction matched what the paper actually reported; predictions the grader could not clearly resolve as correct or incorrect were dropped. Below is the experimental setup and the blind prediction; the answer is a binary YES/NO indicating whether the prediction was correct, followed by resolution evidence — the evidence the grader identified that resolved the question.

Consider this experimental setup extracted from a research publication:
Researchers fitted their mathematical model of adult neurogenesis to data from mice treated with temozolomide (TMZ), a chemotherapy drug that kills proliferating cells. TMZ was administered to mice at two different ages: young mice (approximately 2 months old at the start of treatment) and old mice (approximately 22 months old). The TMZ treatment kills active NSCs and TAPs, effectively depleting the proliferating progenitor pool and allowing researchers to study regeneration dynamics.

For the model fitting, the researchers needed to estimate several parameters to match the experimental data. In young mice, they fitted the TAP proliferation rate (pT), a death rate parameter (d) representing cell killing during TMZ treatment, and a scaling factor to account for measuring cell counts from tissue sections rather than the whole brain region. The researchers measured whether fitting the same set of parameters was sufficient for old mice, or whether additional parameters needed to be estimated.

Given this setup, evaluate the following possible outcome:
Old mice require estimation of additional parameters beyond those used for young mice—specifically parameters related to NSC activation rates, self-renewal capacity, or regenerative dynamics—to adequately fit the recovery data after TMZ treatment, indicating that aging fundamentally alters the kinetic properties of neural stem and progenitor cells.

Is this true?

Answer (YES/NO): YES